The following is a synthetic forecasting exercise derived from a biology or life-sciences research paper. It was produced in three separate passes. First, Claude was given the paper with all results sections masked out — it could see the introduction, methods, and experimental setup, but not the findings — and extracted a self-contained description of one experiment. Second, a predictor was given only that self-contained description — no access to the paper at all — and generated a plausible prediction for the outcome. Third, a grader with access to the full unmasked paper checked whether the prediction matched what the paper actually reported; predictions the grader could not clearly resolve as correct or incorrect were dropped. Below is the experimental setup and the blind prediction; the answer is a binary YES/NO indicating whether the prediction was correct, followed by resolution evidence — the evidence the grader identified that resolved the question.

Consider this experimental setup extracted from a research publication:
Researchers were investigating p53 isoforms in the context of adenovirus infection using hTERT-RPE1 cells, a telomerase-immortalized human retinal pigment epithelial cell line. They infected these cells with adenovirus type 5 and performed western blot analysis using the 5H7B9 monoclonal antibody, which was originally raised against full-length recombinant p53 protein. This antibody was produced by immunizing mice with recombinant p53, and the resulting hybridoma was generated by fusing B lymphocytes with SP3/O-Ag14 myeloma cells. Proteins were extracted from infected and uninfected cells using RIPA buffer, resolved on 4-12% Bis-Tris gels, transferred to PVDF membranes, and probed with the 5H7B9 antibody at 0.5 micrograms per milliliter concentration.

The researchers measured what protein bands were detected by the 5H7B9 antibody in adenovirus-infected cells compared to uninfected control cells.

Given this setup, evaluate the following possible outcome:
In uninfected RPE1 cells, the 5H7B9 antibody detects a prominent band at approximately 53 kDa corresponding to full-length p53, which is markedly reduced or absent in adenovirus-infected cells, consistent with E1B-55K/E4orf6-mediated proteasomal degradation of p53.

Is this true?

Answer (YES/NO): NO